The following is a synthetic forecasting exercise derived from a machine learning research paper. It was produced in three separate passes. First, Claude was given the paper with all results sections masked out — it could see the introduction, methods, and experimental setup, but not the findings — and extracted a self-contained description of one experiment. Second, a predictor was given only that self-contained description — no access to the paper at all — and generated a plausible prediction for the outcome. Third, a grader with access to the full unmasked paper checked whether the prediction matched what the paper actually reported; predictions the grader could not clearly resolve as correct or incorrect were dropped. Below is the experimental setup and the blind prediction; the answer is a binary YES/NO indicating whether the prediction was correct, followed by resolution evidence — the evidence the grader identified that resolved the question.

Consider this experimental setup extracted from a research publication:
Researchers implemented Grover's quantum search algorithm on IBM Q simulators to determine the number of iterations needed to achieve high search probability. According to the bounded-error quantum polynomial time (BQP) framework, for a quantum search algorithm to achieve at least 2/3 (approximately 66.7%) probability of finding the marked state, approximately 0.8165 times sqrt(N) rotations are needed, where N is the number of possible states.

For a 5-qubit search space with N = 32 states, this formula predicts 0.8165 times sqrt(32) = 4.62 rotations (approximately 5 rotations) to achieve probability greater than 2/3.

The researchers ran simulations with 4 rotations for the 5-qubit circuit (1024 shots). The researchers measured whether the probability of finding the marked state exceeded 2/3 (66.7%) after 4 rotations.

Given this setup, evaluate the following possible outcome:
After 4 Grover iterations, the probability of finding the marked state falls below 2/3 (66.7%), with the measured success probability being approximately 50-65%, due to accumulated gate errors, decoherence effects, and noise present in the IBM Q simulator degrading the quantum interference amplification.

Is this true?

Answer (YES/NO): NO